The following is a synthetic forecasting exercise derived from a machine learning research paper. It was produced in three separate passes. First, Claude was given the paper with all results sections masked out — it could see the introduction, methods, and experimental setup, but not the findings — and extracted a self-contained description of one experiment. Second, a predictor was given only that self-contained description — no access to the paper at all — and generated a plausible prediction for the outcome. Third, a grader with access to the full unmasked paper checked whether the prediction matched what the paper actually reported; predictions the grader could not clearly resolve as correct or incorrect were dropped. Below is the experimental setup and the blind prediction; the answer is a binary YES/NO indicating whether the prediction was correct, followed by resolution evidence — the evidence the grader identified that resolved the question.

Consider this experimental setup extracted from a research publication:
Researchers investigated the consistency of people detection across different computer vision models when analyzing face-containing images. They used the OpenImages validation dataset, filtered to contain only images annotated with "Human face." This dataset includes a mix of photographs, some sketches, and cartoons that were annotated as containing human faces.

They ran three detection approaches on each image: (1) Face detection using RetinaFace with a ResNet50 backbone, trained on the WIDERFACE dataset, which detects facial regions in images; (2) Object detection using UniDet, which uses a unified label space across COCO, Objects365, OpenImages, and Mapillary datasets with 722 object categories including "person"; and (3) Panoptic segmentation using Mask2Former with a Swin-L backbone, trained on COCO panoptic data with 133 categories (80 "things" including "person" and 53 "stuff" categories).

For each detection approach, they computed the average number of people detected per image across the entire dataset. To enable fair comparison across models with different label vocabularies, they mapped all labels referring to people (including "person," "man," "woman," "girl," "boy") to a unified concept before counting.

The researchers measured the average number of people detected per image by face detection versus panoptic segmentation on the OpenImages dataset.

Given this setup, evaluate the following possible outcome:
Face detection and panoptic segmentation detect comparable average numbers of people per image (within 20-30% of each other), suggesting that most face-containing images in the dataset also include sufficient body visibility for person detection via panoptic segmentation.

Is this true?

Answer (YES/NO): YES